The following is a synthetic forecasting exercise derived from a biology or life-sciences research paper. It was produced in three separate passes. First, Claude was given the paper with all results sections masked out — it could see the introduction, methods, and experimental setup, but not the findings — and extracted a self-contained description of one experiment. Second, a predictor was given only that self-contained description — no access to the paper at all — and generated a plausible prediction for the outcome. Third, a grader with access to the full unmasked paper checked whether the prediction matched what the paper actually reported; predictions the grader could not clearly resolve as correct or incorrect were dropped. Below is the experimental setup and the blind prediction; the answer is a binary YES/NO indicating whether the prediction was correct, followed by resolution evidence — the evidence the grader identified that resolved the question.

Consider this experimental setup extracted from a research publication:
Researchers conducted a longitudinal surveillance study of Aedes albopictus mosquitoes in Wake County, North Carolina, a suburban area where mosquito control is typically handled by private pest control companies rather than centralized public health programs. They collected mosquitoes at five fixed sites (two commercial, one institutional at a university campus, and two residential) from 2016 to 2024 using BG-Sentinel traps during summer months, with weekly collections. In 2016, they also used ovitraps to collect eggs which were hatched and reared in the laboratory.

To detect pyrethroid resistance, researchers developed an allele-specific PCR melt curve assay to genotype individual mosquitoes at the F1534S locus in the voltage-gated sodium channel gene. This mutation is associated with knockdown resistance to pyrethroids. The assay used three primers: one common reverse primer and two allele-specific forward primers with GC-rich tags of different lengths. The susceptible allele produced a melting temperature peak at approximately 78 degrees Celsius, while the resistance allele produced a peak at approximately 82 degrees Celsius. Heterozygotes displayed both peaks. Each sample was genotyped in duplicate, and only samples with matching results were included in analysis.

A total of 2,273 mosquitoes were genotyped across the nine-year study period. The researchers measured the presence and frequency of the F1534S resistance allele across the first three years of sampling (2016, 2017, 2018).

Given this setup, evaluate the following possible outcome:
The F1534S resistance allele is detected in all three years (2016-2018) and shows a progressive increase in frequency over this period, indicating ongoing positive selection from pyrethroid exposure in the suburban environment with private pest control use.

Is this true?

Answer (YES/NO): NO